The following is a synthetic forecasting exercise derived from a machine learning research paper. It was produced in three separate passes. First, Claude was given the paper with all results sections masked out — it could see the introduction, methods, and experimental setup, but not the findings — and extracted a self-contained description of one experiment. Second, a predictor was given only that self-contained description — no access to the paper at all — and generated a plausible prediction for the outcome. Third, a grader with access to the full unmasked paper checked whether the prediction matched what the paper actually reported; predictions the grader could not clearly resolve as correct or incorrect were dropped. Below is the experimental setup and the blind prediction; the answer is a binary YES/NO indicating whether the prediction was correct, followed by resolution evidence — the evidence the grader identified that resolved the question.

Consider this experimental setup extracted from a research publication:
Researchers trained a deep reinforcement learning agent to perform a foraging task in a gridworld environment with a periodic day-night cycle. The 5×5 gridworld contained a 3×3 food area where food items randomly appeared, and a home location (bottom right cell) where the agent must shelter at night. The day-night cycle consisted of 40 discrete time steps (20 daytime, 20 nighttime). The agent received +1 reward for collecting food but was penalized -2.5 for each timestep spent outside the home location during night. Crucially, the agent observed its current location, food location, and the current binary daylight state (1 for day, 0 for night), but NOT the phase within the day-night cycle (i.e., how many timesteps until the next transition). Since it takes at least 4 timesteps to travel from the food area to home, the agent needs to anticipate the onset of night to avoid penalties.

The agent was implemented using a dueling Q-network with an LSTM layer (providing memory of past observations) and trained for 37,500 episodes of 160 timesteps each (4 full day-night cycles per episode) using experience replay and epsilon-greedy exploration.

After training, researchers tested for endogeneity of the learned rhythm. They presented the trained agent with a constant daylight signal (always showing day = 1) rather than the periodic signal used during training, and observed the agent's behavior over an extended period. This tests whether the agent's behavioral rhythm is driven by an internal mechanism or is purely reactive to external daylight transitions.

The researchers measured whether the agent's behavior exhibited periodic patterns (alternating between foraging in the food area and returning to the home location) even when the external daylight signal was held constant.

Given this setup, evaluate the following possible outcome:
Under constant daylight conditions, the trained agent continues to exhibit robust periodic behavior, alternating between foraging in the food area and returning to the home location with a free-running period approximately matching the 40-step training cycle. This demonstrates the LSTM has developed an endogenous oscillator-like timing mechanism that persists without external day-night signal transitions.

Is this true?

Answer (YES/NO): YES